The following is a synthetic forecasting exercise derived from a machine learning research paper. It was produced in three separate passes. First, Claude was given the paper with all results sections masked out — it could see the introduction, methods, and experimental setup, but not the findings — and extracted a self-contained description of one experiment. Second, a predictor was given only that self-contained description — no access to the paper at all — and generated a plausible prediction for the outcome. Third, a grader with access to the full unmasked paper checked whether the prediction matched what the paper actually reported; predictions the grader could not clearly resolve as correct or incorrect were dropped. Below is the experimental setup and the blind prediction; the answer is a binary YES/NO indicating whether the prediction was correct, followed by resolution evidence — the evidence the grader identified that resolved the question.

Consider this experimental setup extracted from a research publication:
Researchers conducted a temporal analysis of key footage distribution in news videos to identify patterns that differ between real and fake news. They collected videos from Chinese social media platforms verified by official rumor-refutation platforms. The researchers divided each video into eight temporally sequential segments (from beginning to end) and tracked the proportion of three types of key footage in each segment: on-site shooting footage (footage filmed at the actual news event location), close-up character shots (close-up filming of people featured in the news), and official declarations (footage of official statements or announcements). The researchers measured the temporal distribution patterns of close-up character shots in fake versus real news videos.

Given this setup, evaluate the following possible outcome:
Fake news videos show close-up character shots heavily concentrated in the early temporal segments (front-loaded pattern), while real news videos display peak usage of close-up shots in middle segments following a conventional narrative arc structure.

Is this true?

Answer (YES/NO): NO